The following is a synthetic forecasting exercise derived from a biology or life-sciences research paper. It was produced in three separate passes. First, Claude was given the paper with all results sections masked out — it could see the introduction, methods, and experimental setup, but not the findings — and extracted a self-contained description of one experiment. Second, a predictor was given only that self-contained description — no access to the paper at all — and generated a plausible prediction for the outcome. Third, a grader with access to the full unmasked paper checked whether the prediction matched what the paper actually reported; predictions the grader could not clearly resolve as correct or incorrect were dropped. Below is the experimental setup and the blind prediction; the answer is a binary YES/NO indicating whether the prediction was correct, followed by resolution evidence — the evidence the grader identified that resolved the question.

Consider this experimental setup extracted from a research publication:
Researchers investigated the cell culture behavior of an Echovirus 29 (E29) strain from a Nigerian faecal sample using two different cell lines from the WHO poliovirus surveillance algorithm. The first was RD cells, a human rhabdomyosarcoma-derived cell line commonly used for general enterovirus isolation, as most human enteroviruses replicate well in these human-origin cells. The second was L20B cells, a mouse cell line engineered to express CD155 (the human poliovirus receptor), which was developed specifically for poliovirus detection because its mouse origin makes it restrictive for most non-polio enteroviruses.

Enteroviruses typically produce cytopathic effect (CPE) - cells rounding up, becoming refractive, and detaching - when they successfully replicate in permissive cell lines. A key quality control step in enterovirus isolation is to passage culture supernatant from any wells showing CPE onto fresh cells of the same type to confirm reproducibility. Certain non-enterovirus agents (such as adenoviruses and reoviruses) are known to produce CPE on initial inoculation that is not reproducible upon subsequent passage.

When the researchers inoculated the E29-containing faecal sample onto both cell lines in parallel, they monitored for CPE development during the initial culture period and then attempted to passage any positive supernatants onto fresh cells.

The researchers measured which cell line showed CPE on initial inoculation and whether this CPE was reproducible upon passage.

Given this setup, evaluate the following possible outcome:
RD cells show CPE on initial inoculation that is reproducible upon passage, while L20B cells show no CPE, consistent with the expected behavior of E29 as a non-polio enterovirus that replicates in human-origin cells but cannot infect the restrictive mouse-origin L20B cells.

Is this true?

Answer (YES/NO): NO